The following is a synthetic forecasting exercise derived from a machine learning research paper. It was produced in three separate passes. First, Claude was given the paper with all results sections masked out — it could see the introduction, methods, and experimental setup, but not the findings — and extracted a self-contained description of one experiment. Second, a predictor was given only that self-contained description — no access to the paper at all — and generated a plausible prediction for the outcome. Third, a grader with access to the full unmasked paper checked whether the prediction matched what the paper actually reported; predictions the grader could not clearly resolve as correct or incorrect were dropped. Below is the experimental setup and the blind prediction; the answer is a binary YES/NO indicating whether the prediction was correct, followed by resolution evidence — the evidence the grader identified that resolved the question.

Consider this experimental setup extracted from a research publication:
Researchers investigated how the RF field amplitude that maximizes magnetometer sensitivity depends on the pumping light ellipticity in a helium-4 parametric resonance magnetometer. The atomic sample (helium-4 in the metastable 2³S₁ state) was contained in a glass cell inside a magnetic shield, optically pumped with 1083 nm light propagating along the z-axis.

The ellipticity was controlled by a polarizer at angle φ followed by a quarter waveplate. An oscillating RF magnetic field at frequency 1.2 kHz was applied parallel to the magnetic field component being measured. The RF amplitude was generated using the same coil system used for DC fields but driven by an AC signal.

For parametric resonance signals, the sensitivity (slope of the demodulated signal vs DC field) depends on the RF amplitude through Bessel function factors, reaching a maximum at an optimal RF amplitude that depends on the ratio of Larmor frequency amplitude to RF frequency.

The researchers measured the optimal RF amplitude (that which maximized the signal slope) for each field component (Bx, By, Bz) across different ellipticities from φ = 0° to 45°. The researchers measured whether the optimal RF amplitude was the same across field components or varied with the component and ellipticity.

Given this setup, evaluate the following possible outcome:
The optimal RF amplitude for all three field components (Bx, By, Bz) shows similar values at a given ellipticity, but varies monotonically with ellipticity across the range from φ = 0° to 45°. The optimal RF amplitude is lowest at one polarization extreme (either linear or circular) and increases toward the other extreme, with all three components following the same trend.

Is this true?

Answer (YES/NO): NO